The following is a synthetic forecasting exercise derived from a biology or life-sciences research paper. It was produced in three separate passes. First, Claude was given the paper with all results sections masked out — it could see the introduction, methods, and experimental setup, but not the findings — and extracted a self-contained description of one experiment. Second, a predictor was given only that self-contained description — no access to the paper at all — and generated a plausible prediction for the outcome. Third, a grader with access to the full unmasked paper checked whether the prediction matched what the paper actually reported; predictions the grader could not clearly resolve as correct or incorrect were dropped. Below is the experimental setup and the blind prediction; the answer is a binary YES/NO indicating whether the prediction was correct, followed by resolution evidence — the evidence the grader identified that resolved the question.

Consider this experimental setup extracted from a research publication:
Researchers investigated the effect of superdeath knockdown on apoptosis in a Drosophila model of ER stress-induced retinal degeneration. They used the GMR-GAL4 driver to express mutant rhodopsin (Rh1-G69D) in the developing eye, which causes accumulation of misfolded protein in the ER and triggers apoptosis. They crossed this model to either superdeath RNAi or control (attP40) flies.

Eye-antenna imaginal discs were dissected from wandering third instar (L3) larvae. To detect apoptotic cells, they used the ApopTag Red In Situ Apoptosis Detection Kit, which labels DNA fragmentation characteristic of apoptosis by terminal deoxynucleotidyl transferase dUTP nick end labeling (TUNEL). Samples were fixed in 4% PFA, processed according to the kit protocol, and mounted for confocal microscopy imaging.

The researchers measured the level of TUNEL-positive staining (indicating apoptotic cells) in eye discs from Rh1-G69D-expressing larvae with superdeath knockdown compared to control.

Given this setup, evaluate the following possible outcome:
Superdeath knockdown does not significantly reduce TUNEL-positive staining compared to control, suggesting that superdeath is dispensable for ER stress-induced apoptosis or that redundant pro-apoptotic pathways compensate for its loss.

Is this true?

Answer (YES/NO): NO